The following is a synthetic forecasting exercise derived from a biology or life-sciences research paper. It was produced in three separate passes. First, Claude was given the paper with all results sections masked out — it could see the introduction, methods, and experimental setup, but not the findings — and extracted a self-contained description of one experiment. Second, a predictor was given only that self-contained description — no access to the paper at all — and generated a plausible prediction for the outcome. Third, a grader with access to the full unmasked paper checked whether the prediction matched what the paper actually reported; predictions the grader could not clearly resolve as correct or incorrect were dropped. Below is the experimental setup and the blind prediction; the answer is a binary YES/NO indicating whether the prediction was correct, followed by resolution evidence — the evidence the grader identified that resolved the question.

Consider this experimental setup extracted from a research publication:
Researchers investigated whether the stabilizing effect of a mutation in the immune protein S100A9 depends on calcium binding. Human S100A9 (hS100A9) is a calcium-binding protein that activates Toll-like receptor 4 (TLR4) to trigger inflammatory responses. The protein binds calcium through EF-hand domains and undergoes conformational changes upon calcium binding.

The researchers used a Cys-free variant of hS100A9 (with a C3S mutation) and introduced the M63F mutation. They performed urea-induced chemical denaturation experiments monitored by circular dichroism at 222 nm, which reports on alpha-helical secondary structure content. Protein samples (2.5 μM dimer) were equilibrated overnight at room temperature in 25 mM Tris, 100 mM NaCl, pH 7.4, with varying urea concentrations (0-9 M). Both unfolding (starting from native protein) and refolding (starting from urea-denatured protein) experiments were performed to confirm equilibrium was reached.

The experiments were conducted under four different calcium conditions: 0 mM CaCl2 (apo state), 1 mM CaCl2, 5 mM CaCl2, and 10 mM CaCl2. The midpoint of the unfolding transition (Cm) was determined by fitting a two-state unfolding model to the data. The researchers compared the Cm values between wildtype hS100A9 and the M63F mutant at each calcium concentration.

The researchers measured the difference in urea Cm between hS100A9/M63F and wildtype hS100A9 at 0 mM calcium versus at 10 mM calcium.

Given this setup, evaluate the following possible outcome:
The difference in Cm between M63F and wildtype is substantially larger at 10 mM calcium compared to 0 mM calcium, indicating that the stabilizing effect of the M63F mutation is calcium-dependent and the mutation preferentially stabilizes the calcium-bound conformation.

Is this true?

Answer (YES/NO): YES